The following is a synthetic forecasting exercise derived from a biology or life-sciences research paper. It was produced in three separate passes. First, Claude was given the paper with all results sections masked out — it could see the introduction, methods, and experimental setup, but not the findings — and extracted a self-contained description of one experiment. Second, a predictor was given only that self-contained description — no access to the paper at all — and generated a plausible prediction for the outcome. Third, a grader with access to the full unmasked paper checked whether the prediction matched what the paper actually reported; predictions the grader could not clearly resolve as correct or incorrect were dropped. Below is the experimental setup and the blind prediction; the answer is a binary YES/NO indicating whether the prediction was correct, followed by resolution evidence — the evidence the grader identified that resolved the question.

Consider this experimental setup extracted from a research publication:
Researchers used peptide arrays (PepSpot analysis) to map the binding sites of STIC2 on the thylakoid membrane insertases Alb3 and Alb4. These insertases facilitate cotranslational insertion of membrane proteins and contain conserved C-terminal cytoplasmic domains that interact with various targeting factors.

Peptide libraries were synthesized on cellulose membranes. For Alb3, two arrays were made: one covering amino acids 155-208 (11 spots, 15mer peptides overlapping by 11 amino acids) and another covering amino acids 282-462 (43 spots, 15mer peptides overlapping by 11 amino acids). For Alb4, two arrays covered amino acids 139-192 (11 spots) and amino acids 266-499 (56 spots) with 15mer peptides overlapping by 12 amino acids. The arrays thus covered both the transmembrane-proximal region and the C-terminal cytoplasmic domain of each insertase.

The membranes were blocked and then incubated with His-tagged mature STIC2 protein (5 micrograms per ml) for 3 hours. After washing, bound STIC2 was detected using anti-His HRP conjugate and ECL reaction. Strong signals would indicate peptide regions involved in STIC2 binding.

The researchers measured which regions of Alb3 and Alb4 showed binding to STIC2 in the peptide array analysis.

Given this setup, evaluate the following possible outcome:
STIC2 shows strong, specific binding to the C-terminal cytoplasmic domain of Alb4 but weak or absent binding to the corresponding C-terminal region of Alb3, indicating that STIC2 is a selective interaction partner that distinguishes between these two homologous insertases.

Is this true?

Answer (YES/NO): NO